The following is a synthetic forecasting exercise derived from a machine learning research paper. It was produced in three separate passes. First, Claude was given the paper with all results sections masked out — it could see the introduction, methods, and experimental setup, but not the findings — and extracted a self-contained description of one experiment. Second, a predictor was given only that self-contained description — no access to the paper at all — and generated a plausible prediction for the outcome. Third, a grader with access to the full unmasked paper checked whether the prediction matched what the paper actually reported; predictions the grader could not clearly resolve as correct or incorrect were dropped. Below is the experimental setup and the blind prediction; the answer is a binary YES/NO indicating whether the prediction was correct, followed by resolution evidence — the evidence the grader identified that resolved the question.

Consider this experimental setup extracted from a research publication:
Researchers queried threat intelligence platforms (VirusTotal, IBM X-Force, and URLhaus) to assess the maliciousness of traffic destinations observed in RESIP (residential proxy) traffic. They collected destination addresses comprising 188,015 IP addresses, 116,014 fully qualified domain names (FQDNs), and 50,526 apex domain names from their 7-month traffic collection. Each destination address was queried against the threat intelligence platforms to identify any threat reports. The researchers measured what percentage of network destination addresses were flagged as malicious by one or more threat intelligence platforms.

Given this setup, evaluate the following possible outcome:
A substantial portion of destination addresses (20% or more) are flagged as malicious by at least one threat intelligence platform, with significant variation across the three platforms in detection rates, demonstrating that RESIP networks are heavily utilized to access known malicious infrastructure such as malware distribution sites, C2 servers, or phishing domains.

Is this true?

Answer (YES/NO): NO